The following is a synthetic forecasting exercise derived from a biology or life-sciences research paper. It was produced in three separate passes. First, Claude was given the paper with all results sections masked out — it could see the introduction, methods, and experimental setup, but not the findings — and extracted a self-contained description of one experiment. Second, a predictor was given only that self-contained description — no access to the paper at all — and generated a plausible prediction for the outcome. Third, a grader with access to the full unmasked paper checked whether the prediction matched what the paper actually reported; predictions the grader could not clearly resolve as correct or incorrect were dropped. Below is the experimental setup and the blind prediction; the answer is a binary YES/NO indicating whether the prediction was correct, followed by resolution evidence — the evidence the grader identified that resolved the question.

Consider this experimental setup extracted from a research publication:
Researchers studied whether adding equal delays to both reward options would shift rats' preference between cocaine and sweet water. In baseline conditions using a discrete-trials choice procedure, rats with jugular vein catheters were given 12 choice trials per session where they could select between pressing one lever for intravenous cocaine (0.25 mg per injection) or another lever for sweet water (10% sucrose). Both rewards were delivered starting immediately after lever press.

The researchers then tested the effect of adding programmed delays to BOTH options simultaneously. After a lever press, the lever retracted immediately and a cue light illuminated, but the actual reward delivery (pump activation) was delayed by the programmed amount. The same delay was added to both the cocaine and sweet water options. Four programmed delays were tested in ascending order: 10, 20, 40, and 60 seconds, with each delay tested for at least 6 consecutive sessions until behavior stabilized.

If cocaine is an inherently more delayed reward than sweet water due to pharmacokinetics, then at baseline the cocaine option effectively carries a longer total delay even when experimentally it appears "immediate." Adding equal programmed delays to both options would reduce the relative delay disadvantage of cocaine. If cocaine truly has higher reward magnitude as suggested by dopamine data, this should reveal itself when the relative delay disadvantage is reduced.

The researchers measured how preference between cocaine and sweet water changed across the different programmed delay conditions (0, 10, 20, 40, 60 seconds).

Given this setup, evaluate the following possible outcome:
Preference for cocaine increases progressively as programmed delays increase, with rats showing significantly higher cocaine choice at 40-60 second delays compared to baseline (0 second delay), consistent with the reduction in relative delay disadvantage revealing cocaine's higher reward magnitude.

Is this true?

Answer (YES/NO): YES